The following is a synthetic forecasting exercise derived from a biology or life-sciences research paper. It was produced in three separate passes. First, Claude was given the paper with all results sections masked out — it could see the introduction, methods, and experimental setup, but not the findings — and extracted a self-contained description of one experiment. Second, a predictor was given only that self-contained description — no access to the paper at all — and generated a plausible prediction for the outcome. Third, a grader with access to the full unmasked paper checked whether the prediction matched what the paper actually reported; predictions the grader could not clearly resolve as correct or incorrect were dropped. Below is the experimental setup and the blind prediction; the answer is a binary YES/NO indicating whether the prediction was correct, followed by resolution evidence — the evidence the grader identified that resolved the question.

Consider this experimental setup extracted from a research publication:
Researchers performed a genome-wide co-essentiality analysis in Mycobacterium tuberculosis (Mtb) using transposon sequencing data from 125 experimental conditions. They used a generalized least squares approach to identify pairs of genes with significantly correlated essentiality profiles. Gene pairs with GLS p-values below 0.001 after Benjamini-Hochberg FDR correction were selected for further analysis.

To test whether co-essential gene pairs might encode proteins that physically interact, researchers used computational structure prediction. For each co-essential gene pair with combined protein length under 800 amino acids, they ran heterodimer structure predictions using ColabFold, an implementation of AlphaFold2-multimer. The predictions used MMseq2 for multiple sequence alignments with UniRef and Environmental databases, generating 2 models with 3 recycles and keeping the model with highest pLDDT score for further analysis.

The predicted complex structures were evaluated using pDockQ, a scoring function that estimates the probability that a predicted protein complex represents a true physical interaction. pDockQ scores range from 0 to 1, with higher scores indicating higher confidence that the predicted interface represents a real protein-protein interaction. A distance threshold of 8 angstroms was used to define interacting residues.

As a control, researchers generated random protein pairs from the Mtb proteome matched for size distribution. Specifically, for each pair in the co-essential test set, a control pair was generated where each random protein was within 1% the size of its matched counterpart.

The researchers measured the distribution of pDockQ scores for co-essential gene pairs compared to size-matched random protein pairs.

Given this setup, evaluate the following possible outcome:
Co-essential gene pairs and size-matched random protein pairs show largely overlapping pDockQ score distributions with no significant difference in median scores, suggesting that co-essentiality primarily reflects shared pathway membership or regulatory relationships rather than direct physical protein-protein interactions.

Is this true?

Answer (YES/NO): NO